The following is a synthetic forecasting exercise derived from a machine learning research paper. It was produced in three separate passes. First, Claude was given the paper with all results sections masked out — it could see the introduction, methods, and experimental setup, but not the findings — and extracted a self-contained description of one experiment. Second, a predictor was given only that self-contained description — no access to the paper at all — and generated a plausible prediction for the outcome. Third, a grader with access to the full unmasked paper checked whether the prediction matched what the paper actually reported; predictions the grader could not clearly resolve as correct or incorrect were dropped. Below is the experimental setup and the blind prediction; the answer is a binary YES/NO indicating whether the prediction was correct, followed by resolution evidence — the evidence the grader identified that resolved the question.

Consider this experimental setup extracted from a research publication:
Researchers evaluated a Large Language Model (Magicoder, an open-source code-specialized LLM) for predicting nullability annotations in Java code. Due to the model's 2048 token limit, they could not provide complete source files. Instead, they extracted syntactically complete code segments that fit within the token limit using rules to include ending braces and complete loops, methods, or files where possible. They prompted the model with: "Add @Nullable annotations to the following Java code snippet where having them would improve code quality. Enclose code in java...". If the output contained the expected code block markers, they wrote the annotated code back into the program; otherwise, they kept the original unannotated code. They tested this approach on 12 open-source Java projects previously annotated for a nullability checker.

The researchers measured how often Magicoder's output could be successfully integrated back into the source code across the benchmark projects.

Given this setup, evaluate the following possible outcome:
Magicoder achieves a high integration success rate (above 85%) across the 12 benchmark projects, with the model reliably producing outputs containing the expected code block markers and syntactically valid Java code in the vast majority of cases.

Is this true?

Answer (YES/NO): NO